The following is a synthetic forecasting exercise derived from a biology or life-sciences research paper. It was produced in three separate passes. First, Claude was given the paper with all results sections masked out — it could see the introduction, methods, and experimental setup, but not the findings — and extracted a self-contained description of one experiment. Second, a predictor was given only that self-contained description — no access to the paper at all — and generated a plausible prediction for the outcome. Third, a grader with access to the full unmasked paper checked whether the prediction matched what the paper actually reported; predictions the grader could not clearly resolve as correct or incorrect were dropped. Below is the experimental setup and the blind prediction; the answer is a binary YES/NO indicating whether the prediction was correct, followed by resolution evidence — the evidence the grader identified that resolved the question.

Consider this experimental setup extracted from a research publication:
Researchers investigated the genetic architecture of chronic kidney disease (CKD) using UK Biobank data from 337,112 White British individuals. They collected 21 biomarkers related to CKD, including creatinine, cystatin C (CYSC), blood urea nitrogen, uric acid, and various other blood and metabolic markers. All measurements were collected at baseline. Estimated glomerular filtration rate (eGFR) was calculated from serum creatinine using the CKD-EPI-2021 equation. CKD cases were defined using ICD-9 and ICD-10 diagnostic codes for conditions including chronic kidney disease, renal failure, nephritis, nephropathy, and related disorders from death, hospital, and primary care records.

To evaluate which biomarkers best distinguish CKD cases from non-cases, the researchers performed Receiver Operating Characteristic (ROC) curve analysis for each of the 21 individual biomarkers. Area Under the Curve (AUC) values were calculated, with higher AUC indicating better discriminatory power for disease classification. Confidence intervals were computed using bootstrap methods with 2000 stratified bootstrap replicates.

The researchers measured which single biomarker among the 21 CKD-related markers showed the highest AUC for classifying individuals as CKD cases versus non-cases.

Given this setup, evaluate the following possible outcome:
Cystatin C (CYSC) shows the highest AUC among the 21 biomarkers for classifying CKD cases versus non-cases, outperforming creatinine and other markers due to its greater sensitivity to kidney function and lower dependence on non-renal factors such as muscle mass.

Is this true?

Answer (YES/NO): YES